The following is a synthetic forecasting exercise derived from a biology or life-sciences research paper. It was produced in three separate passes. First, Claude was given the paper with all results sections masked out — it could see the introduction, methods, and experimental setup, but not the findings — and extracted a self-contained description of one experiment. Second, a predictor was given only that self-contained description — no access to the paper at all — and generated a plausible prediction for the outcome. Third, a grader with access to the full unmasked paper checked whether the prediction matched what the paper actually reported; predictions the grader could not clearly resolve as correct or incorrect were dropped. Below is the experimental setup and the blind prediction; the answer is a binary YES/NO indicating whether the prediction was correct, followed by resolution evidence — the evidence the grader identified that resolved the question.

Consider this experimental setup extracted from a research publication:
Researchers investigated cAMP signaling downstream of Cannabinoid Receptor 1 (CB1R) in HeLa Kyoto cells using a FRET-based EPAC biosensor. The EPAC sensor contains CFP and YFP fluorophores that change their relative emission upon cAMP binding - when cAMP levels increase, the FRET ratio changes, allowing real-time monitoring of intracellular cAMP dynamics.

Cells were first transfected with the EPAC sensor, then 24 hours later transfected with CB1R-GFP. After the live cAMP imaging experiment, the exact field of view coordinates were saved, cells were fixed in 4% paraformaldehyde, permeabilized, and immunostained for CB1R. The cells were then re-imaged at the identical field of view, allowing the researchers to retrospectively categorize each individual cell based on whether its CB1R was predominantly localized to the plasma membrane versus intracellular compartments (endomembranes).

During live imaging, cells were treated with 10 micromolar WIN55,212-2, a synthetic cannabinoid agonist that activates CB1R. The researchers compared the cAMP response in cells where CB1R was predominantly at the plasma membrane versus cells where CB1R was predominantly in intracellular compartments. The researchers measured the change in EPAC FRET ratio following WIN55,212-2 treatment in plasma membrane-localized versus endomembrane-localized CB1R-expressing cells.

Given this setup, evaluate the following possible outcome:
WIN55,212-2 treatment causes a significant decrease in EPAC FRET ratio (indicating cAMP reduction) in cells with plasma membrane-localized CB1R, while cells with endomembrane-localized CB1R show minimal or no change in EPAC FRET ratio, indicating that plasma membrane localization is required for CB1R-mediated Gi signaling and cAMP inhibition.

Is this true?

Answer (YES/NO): NO